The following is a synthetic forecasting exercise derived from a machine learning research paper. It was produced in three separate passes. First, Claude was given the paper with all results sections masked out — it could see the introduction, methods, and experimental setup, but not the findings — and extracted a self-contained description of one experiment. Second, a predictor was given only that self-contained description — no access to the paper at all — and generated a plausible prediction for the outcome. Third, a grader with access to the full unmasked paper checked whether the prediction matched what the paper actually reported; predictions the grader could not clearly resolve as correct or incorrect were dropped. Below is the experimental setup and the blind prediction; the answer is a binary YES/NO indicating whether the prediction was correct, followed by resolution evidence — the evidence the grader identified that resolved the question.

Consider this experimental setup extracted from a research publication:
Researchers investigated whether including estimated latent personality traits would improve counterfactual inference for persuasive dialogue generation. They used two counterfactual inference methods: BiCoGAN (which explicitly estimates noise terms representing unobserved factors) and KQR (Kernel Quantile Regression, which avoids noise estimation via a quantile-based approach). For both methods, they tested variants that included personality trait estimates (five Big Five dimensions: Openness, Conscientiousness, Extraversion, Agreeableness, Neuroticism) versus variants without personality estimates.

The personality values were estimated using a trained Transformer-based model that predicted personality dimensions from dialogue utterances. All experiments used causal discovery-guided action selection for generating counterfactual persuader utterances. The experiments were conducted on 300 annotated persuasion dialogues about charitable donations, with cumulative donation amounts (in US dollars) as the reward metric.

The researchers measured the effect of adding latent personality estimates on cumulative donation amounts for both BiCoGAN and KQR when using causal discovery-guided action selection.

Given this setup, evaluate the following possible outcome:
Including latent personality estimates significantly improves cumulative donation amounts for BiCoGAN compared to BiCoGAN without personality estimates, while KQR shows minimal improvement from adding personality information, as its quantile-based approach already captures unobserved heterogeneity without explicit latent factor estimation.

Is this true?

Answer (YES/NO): YES